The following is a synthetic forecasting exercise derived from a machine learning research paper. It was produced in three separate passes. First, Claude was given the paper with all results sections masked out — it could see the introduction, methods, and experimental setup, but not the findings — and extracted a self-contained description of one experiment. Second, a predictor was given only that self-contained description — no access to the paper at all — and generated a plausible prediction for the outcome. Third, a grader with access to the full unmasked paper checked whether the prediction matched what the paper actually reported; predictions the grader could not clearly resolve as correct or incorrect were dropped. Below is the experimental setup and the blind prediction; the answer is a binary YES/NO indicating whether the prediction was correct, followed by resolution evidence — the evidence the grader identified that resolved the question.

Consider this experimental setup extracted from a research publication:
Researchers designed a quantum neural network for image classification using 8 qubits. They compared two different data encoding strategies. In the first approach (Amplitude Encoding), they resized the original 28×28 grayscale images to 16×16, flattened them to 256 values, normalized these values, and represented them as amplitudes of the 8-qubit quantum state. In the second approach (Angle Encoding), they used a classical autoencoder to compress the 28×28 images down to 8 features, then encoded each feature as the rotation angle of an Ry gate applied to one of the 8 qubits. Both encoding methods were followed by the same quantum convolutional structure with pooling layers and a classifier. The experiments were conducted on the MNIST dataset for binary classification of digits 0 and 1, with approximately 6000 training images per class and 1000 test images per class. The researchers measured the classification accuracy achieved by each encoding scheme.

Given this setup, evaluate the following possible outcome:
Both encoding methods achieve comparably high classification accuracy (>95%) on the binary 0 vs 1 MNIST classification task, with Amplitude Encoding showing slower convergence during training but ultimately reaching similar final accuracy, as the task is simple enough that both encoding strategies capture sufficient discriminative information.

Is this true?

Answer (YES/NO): NO